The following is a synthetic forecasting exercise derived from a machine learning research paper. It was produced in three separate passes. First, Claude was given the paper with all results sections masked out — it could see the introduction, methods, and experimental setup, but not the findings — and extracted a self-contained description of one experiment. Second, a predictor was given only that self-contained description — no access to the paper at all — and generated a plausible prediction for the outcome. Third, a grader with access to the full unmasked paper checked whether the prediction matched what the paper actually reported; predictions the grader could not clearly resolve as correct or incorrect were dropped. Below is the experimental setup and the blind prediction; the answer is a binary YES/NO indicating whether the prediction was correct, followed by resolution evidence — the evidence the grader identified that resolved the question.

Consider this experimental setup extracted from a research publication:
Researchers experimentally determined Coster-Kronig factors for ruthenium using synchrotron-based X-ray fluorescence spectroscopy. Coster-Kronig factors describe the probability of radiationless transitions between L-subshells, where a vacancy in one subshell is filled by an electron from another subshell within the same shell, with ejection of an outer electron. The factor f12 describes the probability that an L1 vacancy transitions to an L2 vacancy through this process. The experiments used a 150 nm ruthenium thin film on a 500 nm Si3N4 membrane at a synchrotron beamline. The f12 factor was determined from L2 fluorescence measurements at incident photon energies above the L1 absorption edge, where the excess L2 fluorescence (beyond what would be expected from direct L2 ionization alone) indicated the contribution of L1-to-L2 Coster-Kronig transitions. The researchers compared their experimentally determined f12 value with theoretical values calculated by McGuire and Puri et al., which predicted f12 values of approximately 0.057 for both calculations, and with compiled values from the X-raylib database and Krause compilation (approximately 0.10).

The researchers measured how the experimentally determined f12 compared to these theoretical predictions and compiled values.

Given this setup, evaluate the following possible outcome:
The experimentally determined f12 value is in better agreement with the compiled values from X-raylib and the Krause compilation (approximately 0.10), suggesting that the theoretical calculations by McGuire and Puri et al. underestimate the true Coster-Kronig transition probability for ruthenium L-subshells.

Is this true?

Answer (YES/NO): YES